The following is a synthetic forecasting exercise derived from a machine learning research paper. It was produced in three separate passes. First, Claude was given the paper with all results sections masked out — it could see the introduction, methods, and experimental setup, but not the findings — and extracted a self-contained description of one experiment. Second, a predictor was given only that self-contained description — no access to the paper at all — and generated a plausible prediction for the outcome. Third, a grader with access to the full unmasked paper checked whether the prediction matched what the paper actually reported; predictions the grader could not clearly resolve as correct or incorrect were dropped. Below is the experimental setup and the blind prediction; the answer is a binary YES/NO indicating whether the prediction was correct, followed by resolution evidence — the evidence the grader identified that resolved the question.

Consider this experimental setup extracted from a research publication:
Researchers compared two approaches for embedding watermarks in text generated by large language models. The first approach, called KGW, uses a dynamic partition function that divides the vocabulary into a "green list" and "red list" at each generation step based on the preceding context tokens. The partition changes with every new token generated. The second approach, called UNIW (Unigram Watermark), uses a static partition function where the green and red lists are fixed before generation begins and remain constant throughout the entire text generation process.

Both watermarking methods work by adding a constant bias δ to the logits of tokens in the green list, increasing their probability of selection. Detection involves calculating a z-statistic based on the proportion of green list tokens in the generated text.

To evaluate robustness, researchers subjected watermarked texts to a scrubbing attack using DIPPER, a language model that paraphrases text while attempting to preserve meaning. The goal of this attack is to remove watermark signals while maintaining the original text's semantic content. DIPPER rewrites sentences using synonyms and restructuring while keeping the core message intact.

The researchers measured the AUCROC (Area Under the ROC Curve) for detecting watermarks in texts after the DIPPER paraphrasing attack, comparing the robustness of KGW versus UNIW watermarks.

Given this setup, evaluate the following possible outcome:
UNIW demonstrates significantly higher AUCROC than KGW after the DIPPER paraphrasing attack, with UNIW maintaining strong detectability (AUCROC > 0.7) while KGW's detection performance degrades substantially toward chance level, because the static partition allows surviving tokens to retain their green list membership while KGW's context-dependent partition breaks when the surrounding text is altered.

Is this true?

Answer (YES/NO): NO